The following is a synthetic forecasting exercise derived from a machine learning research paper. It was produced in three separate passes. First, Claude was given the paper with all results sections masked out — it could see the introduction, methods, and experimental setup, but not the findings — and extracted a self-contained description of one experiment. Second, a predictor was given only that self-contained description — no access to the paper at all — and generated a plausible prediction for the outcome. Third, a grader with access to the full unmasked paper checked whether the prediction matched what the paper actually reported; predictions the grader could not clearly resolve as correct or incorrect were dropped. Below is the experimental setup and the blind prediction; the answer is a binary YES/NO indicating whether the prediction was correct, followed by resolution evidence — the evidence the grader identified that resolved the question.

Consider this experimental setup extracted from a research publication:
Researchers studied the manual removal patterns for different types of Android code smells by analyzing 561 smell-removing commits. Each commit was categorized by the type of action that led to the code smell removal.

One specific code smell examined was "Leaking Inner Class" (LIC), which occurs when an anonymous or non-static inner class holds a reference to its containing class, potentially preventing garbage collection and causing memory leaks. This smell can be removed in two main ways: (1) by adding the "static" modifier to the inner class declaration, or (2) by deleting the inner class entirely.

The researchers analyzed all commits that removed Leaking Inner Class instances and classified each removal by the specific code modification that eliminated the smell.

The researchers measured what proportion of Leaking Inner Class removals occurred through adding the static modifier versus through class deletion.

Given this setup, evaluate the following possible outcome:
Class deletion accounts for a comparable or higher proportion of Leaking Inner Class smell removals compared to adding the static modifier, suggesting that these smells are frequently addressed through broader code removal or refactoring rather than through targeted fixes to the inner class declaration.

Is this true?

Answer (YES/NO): YES